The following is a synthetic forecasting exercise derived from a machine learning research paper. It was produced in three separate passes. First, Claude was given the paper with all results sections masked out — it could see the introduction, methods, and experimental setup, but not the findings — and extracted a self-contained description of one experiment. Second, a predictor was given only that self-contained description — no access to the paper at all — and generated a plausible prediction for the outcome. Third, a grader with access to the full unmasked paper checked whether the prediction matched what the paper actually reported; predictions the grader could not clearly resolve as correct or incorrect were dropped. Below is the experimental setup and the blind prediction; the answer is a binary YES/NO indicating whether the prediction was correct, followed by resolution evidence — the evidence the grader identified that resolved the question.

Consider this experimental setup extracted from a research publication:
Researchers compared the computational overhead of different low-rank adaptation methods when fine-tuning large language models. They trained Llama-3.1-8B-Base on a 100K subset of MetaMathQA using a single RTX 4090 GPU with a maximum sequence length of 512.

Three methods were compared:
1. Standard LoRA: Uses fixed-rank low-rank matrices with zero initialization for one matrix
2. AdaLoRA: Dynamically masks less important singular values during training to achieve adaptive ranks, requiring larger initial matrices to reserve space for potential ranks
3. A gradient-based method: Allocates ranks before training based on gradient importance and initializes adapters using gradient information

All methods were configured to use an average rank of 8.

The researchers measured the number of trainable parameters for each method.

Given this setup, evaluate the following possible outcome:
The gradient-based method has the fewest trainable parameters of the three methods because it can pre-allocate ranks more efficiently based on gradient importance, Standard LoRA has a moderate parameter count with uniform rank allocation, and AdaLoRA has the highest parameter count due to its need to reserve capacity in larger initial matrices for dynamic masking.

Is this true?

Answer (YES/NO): NO